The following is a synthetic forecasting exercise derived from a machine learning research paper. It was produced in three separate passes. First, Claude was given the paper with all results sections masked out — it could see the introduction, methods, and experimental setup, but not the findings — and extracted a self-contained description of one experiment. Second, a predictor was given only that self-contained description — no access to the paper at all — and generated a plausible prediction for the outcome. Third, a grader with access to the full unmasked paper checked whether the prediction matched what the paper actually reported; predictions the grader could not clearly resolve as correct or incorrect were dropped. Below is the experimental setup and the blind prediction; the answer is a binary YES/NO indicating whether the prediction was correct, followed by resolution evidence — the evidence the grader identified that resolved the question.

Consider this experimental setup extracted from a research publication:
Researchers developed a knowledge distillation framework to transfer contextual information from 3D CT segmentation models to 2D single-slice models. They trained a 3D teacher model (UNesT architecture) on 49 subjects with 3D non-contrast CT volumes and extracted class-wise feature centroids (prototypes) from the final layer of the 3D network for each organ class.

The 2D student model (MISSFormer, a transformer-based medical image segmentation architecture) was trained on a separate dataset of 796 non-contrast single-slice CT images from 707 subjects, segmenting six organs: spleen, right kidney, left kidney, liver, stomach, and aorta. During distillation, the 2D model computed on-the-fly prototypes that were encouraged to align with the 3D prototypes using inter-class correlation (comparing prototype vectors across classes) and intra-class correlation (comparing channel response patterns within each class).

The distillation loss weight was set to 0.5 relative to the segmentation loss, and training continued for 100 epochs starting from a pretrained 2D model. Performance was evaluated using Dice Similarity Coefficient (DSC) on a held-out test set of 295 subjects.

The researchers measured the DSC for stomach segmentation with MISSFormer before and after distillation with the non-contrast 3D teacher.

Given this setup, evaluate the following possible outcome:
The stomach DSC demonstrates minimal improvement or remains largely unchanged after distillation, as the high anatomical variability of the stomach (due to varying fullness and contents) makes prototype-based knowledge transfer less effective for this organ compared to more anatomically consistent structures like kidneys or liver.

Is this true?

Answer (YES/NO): YES